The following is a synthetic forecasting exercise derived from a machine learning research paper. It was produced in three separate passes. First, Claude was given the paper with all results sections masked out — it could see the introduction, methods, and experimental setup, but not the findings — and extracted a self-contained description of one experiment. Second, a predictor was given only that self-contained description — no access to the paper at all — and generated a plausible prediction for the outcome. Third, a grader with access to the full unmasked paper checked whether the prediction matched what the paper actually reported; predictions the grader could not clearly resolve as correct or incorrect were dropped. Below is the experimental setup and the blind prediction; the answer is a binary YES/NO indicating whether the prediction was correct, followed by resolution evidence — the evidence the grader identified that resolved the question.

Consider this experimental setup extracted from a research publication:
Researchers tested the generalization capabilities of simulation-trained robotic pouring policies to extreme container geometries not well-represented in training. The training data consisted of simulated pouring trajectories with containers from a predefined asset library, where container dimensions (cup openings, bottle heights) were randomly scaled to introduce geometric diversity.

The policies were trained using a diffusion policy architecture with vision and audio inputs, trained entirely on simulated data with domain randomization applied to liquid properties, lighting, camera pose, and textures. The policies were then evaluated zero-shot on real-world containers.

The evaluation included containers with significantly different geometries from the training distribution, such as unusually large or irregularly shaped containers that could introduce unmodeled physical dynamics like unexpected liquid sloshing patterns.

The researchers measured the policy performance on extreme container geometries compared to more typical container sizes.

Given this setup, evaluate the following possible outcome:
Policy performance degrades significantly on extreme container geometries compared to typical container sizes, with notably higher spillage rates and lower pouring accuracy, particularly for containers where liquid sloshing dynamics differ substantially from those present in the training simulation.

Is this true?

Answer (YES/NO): YES